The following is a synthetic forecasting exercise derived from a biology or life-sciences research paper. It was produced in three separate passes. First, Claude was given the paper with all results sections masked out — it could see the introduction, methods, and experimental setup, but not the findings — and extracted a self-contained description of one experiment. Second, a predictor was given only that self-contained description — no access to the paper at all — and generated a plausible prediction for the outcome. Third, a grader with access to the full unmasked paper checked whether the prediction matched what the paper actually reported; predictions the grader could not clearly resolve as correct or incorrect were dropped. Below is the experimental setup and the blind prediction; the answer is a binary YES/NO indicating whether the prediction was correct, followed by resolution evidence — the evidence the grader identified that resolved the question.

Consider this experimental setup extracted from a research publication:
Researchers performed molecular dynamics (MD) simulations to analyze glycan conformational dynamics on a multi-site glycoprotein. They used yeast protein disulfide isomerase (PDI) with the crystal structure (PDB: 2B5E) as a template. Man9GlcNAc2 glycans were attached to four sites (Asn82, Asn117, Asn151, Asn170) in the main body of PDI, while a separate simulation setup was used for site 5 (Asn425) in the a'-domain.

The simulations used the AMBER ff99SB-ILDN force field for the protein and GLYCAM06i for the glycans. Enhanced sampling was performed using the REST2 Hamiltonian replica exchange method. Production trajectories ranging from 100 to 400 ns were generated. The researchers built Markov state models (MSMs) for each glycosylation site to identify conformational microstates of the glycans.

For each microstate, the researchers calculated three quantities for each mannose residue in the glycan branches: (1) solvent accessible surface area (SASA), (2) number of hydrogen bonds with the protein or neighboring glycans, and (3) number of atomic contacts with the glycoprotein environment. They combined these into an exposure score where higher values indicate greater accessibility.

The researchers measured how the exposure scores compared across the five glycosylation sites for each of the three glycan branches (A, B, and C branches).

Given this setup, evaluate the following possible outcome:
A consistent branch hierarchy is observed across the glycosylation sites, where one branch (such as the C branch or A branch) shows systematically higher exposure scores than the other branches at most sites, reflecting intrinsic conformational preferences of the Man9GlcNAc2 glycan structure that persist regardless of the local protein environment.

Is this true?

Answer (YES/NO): NO